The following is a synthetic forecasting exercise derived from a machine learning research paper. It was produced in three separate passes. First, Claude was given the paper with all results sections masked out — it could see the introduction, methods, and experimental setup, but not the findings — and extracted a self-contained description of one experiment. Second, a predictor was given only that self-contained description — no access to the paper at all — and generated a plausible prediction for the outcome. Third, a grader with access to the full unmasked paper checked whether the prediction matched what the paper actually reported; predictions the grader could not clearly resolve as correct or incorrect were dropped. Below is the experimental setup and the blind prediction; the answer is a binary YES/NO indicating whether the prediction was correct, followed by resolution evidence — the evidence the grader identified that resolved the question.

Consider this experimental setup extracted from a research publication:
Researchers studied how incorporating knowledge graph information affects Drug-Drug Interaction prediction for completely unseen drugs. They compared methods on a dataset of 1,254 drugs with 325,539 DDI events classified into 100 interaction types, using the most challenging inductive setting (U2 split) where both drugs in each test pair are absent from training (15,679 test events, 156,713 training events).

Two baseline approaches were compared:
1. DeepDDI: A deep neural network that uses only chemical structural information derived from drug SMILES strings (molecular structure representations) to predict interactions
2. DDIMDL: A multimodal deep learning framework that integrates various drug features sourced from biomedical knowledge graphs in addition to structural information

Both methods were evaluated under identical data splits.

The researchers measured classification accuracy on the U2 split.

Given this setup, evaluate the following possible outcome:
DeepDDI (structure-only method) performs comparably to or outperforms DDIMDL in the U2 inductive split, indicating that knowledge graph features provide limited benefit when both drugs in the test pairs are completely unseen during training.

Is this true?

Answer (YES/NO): NO